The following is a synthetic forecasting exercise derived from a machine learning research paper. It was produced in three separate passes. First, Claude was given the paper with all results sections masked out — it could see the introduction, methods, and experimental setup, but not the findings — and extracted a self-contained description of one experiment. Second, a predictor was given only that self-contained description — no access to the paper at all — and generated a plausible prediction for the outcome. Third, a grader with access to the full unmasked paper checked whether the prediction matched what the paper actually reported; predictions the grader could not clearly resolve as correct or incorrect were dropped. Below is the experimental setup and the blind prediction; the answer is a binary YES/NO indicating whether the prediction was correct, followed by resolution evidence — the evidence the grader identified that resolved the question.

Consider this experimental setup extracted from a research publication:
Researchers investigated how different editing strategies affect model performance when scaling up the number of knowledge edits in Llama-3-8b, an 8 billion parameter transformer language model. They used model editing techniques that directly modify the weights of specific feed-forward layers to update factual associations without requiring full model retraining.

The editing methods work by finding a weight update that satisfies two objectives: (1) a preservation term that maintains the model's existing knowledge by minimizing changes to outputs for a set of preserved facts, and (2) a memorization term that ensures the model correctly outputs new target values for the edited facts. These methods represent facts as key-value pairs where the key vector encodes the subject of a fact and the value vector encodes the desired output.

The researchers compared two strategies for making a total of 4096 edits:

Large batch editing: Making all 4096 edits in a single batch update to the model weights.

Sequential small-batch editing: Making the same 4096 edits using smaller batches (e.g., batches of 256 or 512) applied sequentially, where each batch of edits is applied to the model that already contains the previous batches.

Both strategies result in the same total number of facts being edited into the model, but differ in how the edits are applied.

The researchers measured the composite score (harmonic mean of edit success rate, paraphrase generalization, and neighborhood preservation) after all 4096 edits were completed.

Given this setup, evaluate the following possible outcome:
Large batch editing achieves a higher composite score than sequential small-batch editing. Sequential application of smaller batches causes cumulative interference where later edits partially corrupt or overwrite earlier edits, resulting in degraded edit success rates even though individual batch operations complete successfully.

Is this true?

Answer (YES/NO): NO